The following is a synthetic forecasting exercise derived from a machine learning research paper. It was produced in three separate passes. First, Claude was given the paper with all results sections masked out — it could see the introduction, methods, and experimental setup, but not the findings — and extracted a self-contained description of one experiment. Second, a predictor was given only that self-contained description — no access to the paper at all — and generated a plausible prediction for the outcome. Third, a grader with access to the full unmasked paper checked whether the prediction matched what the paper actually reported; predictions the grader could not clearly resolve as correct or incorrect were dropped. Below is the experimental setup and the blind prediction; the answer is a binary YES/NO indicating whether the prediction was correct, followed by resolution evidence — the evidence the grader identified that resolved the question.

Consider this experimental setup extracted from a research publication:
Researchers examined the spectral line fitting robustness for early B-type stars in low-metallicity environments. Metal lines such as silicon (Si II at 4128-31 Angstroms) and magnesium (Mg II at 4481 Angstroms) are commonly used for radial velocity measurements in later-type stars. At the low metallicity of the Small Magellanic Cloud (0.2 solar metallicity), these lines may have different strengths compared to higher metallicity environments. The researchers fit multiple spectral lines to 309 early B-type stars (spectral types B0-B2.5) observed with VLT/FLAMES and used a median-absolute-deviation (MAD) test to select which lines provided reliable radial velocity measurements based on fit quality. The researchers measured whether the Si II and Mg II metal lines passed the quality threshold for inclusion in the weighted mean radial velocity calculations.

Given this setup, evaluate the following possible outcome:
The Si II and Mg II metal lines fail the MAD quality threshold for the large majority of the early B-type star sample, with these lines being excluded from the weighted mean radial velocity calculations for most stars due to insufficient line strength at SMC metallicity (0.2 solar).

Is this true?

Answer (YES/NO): YES